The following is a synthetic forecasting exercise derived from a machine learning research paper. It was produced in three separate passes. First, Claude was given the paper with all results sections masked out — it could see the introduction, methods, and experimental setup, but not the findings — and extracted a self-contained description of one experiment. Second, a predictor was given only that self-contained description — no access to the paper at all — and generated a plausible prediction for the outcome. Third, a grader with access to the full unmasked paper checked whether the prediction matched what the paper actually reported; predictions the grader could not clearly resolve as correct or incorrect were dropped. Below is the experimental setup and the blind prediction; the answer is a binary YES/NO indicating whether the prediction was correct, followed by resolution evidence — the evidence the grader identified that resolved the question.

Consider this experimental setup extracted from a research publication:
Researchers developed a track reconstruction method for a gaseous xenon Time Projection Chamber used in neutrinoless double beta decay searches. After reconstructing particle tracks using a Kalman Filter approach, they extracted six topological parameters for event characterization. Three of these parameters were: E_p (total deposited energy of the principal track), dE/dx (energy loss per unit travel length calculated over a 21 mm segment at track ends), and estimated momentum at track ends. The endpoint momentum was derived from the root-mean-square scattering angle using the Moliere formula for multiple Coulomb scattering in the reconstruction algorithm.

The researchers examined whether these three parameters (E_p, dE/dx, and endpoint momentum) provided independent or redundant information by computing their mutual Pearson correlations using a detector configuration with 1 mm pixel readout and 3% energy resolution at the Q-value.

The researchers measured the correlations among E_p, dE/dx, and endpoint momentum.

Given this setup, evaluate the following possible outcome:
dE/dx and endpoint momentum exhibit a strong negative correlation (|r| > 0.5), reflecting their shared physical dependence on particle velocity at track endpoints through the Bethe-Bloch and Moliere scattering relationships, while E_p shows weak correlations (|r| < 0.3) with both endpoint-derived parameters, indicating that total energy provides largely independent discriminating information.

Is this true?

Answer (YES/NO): NO